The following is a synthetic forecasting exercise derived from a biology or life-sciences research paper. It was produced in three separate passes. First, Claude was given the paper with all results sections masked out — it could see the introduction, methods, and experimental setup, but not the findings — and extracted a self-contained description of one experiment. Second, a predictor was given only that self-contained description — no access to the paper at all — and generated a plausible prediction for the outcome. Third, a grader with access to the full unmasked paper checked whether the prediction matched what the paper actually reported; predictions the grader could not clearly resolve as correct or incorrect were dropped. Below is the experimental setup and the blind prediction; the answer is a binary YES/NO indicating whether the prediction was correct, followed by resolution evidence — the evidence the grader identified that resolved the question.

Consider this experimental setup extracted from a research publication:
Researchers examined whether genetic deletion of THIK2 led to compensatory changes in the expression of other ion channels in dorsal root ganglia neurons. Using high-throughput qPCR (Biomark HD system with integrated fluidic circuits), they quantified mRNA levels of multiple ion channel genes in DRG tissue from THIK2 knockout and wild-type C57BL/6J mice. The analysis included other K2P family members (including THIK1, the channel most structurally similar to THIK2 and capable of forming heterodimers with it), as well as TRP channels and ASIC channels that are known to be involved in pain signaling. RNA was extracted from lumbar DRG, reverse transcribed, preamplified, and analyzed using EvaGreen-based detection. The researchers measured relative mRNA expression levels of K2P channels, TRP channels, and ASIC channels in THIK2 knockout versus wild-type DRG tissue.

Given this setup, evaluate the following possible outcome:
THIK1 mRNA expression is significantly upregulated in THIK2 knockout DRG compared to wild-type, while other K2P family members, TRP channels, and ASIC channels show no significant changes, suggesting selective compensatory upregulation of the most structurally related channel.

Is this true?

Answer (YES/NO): NO